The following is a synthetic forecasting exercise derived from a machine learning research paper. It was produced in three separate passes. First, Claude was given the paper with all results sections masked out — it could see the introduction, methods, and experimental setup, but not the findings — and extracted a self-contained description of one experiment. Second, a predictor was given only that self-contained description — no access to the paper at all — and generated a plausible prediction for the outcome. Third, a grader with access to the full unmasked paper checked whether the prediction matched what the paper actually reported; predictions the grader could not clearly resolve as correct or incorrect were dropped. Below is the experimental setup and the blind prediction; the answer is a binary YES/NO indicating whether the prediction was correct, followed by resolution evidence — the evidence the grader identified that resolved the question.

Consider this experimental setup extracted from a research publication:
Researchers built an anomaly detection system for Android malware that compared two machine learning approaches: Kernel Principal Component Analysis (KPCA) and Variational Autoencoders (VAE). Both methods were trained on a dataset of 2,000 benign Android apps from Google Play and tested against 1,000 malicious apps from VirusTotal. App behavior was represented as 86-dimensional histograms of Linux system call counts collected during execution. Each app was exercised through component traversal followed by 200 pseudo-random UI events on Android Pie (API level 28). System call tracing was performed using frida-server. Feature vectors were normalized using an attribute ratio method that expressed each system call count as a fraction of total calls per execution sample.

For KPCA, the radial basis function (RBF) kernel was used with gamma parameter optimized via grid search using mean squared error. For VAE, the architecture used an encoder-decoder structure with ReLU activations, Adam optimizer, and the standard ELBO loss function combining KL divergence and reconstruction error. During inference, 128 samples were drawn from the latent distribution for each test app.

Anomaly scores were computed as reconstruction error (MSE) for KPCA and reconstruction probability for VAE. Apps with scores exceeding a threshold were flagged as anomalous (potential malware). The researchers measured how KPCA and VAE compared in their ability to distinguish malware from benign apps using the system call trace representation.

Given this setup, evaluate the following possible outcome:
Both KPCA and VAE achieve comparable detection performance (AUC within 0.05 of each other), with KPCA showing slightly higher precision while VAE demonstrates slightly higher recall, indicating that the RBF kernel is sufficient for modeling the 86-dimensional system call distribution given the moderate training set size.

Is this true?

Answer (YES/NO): NO